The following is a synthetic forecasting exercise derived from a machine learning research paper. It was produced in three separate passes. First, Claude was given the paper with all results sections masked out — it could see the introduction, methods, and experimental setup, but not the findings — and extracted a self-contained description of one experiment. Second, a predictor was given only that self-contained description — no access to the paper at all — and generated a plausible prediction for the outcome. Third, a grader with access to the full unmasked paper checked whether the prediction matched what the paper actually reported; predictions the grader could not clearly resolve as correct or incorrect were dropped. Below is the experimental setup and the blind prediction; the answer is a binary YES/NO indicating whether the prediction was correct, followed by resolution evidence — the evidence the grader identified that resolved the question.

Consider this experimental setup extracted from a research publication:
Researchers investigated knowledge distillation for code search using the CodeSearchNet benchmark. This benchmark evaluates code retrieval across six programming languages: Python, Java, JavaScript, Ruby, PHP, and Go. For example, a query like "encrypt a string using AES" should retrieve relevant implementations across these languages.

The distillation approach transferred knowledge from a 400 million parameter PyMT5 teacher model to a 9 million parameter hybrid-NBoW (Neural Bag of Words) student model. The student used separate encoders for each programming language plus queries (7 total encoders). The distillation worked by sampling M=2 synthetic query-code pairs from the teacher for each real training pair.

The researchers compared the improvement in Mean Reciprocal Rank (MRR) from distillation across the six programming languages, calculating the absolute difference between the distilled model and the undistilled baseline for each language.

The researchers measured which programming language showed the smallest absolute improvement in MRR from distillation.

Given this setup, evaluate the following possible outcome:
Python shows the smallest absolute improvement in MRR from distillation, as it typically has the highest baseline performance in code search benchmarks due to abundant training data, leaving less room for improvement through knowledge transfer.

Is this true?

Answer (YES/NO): NO